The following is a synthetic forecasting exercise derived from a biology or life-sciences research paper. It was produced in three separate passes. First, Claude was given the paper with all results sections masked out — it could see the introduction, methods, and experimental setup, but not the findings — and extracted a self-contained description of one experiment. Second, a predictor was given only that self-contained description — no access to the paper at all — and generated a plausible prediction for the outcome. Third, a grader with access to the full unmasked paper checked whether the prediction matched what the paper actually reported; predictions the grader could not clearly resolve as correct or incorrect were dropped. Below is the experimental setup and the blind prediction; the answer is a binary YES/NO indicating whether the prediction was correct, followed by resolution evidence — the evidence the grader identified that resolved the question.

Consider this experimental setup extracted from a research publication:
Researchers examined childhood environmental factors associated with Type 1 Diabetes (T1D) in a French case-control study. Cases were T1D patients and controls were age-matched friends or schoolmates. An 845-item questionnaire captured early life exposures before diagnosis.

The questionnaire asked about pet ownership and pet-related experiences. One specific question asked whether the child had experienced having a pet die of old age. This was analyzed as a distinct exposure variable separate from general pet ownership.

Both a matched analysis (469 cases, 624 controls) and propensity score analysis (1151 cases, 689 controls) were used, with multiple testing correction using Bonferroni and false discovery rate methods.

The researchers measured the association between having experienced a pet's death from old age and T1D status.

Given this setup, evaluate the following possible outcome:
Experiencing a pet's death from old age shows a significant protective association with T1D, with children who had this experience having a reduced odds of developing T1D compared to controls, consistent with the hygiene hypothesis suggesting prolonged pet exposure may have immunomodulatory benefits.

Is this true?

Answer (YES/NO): YES